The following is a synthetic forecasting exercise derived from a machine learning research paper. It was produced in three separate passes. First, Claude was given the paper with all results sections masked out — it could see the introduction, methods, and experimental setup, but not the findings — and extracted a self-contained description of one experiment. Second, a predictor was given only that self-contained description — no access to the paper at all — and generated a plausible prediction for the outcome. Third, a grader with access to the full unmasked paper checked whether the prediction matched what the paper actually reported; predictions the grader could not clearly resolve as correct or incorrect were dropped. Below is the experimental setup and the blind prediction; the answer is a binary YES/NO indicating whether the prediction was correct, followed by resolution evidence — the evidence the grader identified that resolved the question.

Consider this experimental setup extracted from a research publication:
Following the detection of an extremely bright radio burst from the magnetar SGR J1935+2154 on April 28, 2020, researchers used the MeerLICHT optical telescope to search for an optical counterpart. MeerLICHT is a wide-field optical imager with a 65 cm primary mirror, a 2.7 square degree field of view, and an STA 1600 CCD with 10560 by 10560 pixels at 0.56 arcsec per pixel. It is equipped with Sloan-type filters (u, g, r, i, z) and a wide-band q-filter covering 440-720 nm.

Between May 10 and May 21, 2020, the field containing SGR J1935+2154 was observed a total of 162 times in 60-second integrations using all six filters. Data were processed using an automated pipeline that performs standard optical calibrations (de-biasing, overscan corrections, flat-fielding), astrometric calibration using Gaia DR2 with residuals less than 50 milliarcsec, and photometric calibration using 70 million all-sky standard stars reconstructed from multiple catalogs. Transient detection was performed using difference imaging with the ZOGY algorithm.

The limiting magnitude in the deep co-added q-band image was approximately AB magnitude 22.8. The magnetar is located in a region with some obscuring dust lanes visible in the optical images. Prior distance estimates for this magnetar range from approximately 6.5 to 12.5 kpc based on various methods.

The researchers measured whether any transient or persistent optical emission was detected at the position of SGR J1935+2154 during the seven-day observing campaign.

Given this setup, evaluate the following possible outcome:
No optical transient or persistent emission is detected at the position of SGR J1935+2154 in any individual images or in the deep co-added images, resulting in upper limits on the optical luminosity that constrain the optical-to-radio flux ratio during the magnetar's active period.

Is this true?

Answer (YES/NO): NO